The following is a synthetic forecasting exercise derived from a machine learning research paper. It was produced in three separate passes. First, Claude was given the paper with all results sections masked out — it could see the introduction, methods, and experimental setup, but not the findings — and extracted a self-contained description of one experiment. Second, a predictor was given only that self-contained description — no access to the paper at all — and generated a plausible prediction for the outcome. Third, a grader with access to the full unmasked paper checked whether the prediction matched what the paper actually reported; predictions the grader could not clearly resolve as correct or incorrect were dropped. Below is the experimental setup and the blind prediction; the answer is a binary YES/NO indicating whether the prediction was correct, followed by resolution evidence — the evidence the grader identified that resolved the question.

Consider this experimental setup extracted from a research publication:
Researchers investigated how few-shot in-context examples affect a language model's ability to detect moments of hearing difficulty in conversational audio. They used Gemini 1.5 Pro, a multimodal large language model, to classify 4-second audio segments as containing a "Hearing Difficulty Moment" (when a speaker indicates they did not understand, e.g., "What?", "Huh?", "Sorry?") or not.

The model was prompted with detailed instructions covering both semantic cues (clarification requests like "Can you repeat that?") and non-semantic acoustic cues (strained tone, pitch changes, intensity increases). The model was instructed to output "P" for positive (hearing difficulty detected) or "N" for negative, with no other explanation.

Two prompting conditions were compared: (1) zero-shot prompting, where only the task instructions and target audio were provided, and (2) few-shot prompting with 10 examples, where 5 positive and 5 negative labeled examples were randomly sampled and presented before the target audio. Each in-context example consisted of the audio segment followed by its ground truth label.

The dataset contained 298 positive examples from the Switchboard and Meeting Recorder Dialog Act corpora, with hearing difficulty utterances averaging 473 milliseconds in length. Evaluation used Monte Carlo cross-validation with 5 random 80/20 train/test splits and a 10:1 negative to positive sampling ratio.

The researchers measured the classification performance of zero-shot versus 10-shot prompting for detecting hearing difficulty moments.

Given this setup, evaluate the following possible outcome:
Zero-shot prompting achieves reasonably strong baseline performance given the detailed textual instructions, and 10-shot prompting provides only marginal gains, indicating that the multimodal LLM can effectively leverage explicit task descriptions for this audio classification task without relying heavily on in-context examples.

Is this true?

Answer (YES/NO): NO